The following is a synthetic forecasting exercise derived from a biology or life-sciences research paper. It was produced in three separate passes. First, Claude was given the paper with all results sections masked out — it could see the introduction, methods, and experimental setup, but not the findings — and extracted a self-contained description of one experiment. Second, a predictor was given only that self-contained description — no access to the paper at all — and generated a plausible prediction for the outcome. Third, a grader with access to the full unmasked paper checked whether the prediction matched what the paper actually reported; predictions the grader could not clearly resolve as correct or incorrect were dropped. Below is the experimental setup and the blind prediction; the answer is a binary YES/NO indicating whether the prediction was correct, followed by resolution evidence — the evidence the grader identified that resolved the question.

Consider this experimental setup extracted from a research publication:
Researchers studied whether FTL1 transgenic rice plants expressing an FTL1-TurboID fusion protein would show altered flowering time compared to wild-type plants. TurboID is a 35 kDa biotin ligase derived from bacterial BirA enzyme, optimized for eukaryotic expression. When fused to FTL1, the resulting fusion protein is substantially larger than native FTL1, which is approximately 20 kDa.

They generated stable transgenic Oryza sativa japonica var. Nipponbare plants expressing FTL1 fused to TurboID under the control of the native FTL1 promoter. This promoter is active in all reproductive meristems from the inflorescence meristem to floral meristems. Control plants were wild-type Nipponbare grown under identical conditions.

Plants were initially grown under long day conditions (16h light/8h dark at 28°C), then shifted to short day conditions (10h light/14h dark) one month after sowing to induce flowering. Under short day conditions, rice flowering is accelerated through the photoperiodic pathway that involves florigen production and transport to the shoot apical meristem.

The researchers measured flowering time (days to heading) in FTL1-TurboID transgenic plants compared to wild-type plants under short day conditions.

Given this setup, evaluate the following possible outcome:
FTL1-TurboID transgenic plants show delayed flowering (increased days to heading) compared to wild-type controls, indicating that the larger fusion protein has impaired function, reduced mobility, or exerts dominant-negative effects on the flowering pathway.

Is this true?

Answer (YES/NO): NO